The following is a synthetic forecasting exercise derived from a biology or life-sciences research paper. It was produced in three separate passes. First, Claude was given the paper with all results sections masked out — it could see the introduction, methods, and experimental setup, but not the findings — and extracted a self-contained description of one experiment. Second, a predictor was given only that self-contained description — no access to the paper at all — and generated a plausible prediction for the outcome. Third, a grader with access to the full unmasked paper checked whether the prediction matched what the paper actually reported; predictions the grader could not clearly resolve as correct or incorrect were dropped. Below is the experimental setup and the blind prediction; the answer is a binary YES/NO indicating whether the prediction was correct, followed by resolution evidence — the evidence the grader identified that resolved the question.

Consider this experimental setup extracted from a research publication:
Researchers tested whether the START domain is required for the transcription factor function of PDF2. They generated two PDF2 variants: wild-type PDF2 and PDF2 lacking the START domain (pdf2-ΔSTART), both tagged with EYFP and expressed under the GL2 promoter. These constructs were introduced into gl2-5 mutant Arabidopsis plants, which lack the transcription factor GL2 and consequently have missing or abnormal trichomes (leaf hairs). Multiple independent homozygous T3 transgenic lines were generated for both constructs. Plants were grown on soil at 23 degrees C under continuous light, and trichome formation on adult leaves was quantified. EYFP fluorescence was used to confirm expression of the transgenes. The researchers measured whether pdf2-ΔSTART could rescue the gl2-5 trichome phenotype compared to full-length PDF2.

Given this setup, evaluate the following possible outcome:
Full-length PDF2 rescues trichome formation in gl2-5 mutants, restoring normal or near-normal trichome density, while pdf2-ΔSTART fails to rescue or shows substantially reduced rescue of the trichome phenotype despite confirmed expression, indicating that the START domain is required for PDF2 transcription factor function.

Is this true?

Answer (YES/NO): YES